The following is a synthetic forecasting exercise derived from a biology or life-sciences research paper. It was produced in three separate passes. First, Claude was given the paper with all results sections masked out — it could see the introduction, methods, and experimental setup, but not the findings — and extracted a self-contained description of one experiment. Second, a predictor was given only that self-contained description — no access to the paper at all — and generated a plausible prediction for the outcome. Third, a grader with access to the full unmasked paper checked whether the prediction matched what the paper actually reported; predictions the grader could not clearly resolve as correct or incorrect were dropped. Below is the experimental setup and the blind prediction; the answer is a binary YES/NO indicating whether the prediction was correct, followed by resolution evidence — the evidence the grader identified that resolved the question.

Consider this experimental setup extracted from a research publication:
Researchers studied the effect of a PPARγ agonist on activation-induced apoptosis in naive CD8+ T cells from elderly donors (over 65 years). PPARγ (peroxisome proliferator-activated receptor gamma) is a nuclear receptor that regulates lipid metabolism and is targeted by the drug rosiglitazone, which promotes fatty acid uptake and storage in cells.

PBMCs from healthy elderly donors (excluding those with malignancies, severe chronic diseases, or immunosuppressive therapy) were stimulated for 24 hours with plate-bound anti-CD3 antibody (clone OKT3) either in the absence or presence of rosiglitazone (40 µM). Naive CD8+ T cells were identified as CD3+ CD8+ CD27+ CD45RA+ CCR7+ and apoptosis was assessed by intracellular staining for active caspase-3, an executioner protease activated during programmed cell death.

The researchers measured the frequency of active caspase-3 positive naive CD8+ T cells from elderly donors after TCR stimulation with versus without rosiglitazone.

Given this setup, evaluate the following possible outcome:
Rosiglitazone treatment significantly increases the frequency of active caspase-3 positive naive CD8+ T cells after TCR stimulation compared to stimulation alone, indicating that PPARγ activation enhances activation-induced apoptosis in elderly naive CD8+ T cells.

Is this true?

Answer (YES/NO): NO